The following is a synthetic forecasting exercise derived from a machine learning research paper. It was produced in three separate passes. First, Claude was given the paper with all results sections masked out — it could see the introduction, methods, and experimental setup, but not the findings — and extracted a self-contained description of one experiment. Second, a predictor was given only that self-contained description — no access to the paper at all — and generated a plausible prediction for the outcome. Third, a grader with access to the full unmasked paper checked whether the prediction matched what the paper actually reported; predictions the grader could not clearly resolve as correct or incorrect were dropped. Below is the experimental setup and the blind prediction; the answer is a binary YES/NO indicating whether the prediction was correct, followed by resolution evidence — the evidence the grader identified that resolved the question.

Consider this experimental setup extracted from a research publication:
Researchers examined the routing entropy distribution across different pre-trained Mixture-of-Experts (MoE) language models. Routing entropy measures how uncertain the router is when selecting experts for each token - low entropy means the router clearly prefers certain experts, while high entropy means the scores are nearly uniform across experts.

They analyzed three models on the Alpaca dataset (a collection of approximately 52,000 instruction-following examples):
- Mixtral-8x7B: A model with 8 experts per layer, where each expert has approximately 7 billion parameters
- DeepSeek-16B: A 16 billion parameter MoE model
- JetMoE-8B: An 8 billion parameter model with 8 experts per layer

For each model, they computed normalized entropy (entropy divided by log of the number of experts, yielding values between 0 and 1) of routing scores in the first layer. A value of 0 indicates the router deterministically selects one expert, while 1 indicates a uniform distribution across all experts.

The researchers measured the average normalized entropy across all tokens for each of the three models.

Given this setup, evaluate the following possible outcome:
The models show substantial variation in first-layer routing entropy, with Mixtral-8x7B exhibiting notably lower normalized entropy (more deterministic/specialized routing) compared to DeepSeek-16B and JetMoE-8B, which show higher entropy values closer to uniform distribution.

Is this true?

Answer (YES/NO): YES